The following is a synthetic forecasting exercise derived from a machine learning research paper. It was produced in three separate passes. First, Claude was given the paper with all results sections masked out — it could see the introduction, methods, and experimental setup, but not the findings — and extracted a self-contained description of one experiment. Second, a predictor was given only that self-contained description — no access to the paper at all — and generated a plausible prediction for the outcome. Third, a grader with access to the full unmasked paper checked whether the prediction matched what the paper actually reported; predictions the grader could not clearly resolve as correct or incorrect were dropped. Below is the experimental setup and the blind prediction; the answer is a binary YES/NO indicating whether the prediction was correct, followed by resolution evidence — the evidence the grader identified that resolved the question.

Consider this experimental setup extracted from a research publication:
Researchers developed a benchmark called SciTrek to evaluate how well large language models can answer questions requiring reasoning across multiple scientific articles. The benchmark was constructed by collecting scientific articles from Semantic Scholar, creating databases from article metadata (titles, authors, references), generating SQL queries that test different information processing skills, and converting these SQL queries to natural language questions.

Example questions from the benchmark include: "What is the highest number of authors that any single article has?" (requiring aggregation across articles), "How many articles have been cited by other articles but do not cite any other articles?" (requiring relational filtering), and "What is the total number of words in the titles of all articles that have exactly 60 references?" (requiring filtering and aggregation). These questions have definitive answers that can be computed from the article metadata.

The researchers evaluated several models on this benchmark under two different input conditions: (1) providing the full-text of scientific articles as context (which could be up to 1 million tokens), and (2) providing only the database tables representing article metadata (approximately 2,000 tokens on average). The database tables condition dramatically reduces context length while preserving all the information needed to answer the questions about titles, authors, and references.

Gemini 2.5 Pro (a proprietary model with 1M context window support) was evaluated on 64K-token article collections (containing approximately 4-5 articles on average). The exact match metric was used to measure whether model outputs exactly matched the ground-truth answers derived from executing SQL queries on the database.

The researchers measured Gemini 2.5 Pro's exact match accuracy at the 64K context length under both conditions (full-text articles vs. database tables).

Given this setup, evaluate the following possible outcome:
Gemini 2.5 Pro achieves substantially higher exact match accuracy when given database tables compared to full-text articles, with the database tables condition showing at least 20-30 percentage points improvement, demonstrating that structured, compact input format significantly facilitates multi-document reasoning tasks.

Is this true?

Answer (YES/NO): YES